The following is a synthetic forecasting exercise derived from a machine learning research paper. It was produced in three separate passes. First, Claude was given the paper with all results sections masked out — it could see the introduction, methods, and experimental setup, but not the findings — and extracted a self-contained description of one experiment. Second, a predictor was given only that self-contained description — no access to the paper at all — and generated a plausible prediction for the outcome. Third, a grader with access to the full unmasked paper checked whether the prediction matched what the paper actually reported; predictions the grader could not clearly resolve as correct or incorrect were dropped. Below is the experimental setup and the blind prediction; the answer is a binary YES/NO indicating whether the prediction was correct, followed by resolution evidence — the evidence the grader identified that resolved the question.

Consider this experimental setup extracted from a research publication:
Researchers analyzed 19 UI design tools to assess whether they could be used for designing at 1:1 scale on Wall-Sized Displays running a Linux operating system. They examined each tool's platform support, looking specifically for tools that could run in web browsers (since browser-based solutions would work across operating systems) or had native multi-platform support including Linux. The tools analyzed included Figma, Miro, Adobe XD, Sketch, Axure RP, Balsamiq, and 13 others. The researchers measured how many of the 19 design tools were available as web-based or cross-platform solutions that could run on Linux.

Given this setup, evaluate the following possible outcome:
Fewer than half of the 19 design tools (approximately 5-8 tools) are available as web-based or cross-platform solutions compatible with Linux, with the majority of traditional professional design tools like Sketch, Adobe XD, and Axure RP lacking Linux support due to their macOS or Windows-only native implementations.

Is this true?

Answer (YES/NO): NO